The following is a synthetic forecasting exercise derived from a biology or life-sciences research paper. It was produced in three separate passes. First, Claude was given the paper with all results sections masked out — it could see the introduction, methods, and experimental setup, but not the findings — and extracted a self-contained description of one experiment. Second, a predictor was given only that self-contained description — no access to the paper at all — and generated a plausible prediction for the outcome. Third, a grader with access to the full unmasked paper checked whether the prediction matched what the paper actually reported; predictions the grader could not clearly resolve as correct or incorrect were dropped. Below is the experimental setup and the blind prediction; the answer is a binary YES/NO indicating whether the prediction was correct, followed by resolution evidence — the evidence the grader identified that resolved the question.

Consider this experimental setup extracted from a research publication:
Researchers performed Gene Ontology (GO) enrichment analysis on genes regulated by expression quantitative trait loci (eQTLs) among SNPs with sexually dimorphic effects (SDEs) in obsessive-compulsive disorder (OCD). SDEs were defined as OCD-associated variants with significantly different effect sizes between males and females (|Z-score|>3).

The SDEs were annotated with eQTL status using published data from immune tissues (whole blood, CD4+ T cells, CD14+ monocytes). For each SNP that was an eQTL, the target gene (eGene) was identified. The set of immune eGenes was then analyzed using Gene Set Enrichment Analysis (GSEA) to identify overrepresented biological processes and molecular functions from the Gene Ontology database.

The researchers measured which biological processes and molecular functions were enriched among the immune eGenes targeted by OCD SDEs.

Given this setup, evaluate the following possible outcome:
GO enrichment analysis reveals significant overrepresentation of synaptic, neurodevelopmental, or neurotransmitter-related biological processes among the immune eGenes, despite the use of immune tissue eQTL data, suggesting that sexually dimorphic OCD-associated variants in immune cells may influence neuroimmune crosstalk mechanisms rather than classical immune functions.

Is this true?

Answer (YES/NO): NO